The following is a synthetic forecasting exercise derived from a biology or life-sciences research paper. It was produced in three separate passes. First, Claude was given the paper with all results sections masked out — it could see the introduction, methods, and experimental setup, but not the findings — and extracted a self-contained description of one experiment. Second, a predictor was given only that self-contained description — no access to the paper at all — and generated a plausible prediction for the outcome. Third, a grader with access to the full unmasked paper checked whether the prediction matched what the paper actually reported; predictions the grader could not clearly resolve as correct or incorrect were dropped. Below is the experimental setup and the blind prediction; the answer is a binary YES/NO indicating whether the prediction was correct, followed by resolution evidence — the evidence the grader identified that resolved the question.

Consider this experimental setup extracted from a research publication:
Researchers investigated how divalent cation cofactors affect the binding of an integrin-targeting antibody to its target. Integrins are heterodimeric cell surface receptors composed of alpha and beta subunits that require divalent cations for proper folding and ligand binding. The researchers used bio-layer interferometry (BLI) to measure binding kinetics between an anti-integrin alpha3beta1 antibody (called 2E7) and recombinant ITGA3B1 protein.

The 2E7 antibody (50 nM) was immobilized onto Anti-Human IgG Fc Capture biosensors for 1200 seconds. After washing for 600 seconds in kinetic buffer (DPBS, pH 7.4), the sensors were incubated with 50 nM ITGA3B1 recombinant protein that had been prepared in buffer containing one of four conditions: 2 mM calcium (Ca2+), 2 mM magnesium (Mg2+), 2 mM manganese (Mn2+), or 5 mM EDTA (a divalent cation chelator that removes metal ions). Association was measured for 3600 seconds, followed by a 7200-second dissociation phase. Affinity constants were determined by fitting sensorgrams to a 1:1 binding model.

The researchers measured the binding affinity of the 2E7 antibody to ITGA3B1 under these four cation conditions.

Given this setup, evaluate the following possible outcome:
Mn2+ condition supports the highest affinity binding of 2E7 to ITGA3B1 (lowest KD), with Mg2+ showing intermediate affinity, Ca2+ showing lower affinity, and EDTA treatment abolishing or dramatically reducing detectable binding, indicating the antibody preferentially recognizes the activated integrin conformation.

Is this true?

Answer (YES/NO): YES